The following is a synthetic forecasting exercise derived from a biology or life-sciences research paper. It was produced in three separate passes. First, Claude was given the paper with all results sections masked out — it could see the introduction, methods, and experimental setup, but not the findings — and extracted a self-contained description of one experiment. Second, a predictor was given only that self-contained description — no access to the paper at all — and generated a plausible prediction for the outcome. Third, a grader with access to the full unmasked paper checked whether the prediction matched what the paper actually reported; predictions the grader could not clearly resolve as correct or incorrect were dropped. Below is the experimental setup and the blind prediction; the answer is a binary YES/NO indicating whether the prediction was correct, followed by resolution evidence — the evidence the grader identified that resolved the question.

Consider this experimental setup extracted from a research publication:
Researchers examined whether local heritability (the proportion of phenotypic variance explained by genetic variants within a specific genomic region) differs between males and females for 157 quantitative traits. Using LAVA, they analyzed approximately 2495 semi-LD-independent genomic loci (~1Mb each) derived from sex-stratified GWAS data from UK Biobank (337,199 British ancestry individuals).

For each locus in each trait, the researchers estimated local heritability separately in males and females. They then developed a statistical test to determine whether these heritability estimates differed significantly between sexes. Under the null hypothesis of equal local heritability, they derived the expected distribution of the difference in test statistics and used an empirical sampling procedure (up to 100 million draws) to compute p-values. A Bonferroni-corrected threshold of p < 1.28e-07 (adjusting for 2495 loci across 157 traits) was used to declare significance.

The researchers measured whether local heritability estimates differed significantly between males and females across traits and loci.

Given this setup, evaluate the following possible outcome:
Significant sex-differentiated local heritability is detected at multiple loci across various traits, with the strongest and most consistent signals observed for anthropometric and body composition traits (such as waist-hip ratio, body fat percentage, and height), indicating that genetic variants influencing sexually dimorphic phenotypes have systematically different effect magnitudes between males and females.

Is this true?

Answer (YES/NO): NO